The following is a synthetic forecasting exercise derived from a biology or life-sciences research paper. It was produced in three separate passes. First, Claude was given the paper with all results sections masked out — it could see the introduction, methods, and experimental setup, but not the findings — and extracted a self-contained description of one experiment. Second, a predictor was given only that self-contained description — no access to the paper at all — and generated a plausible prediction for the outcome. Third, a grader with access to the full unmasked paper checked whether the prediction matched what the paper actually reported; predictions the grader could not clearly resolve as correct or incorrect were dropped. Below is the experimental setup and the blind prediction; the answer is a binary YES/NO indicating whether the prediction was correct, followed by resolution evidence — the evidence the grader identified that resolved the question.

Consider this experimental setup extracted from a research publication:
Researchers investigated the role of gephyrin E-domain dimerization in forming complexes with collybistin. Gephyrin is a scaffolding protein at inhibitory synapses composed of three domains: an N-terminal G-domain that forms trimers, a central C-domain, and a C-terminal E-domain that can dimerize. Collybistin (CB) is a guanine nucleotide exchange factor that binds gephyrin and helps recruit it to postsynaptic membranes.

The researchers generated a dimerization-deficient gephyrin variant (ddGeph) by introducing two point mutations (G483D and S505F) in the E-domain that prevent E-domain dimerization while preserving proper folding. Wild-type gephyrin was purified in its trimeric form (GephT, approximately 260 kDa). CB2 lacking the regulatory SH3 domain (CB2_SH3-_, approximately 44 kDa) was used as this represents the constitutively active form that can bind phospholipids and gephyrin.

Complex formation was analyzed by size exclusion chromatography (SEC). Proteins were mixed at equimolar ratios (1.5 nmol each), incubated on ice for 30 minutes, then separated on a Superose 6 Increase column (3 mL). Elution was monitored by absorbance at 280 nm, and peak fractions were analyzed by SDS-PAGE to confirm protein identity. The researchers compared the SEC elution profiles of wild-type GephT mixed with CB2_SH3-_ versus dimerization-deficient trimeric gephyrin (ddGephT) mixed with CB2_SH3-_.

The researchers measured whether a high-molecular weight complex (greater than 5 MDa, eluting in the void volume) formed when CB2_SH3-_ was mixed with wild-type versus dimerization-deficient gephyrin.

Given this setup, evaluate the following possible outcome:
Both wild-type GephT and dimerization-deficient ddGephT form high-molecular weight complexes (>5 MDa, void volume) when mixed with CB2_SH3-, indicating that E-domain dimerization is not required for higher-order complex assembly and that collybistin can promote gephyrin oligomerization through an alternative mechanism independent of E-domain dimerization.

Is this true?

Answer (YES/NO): NO